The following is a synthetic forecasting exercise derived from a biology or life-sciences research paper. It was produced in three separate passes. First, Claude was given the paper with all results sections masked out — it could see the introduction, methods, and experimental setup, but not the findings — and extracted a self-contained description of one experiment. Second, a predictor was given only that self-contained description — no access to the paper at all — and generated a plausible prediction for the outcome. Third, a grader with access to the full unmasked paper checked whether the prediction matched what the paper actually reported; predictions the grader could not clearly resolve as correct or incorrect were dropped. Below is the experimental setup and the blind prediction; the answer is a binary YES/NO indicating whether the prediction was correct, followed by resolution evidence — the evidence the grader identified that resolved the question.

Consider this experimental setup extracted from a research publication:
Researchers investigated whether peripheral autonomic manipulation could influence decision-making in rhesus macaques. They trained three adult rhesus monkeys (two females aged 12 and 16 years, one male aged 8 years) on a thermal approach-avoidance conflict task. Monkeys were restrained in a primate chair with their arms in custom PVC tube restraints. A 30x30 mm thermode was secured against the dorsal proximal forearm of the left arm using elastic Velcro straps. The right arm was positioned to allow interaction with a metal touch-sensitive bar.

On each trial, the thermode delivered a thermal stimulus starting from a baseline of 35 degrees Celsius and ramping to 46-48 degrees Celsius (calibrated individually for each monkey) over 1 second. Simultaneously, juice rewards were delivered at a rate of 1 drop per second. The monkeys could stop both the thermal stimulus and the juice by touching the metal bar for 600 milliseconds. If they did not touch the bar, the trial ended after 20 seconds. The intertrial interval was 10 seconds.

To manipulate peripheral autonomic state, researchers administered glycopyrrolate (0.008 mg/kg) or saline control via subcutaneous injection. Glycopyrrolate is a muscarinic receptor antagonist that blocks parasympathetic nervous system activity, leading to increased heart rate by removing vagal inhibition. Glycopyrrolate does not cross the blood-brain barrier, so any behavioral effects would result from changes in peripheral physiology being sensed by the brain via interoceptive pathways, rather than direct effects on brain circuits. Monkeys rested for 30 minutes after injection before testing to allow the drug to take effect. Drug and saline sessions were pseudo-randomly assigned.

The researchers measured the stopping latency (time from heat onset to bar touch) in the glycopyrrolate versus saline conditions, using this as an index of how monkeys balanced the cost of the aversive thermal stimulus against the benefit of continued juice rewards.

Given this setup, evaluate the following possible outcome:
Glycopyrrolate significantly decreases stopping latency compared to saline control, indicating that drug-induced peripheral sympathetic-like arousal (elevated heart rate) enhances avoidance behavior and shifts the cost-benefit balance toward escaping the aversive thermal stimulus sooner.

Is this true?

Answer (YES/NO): YES